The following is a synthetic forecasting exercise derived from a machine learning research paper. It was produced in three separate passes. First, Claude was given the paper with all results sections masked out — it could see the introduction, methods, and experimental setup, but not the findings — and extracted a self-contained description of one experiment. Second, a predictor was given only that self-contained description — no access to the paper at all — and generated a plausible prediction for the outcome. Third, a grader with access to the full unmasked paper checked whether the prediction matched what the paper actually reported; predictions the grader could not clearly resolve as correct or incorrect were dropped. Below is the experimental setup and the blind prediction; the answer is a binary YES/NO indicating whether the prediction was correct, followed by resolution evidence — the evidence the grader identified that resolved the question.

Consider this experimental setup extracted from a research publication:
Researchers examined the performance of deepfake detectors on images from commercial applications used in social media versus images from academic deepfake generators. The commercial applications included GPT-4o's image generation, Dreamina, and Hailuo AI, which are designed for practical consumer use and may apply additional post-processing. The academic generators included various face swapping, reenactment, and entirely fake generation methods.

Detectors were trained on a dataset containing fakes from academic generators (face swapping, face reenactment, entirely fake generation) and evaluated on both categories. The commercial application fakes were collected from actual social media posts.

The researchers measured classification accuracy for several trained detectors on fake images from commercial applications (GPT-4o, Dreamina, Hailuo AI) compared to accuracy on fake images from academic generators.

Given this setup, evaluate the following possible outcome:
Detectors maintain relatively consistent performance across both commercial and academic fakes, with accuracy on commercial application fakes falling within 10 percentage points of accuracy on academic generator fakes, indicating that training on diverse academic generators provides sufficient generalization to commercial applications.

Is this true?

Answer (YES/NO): NO